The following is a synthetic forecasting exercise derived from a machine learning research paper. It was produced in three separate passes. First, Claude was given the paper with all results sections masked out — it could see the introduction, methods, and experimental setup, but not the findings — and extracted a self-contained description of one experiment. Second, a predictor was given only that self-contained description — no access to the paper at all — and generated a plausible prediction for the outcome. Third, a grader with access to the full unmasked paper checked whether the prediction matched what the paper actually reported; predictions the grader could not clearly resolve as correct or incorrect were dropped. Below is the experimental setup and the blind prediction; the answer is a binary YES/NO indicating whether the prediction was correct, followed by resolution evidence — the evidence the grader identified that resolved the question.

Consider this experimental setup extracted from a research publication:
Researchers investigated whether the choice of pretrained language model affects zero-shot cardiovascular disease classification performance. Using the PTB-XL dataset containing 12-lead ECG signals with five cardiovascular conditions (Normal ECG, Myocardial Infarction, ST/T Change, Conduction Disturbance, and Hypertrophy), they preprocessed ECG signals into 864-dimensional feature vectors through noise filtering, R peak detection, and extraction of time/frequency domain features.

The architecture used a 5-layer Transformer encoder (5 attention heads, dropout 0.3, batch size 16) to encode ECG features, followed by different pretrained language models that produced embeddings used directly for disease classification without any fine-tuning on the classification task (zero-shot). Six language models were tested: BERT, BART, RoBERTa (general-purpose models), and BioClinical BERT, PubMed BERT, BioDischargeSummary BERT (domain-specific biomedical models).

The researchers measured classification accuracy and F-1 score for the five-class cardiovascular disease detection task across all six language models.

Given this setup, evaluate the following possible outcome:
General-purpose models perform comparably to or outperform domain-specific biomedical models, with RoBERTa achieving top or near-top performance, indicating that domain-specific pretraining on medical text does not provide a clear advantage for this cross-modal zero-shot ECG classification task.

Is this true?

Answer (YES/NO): NO